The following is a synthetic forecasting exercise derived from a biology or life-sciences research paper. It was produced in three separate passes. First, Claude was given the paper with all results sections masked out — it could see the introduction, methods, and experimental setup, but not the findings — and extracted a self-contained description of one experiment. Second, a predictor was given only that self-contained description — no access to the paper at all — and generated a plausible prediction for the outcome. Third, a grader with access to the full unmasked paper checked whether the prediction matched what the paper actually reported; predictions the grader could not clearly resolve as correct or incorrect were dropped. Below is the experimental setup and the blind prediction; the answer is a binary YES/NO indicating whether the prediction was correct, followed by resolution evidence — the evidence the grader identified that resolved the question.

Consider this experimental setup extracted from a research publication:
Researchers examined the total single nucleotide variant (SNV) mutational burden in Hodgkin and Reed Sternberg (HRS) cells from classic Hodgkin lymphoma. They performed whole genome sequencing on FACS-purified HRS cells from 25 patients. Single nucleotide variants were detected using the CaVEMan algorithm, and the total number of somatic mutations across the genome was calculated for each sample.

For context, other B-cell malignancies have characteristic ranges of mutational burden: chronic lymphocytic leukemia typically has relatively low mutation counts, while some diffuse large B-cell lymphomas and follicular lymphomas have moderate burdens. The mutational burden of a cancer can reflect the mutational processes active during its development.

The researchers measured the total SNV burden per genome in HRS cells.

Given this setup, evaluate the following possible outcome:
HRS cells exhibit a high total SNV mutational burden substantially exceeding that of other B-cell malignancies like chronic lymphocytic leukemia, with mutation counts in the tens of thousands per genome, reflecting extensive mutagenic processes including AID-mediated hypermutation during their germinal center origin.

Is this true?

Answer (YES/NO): NO